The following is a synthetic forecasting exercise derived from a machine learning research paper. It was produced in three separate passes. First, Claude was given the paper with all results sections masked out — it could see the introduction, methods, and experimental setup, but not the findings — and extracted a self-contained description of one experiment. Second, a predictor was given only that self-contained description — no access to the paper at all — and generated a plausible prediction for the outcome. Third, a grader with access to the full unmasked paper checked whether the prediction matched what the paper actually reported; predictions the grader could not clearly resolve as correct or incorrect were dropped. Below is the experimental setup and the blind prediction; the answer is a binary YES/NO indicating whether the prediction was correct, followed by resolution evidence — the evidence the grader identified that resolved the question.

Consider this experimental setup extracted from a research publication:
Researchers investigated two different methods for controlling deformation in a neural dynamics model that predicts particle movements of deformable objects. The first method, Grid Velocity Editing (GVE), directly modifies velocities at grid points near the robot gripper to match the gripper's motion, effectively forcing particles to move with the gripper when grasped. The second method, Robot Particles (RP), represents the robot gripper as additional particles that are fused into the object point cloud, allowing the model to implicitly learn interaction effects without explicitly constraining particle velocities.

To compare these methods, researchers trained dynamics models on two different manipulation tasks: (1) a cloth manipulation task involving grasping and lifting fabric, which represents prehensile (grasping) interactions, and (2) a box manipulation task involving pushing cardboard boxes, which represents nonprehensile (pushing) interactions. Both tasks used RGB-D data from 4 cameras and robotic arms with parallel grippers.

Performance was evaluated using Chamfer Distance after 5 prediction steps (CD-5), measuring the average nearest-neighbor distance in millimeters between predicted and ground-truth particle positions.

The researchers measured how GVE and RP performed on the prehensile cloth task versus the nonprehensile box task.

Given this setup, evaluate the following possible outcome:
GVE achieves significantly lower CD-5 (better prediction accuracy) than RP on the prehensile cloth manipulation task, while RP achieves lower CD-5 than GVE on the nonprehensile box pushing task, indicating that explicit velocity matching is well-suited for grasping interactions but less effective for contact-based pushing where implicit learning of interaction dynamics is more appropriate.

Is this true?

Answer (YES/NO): YES